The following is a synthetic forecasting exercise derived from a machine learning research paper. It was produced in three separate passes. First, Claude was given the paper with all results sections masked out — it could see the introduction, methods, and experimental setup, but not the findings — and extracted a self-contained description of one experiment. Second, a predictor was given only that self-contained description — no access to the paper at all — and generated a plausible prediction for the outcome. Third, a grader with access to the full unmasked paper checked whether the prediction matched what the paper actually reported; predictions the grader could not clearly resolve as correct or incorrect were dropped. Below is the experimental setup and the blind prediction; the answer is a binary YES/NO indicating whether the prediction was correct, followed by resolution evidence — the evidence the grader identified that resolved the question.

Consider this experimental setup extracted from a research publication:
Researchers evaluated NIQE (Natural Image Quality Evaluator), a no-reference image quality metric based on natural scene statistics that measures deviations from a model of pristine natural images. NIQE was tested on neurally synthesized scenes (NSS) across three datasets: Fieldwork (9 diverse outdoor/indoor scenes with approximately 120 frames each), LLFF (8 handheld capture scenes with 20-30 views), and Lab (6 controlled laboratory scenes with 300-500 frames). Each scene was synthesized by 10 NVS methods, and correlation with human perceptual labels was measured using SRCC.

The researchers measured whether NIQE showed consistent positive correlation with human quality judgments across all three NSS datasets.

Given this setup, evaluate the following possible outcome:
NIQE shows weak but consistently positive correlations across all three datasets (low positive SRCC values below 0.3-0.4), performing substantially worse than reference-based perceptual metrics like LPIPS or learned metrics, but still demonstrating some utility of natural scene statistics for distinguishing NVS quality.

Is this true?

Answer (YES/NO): NO